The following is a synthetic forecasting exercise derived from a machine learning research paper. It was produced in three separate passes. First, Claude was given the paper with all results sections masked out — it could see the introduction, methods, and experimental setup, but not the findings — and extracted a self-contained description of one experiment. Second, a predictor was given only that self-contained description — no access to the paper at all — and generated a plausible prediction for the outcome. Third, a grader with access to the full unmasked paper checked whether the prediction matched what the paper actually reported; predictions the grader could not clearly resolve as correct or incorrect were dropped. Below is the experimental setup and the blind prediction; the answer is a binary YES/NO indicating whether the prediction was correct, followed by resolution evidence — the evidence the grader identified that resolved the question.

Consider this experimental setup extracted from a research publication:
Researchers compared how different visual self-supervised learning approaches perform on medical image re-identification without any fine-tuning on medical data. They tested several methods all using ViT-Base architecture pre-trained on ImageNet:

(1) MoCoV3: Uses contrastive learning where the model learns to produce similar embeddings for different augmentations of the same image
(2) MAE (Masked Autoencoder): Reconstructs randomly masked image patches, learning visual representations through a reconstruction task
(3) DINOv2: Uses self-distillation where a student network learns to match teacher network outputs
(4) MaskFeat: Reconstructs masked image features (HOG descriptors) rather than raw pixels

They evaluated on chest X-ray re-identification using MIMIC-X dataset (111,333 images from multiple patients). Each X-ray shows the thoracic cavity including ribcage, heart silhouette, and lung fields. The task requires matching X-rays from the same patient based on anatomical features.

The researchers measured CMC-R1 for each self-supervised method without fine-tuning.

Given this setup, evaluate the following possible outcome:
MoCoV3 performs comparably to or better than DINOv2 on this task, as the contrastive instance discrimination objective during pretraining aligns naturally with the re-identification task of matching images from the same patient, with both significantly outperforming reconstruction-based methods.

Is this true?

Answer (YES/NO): YES